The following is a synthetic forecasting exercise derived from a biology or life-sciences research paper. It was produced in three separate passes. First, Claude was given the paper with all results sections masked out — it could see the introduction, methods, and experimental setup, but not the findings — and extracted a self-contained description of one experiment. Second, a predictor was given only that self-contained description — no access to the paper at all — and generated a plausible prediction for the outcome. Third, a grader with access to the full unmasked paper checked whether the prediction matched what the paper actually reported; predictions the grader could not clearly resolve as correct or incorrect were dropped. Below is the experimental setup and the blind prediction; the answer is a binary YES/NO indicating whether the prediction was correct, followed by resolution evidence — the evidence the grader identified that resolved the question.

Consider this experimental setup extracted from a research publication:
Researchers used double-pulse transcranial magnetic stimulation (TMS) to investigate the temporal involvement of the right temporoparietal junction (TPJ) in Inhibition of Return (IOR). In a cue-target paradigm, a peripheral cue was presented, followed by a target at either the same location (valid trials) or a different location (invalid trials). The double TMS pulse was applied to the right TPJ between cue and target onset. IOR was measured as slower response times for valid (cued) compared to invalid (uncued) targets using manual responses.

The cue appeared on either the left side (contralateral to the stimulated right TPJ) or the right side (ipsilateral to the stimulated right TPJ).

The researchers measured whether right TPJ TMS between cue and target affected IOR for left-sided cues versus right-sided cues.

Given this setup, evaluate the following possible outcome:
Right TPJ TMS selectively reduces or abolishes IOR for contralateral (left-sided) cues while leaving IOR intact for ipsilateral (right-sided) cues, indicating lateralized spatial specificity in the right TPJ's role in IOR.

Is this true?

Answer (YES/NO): YES